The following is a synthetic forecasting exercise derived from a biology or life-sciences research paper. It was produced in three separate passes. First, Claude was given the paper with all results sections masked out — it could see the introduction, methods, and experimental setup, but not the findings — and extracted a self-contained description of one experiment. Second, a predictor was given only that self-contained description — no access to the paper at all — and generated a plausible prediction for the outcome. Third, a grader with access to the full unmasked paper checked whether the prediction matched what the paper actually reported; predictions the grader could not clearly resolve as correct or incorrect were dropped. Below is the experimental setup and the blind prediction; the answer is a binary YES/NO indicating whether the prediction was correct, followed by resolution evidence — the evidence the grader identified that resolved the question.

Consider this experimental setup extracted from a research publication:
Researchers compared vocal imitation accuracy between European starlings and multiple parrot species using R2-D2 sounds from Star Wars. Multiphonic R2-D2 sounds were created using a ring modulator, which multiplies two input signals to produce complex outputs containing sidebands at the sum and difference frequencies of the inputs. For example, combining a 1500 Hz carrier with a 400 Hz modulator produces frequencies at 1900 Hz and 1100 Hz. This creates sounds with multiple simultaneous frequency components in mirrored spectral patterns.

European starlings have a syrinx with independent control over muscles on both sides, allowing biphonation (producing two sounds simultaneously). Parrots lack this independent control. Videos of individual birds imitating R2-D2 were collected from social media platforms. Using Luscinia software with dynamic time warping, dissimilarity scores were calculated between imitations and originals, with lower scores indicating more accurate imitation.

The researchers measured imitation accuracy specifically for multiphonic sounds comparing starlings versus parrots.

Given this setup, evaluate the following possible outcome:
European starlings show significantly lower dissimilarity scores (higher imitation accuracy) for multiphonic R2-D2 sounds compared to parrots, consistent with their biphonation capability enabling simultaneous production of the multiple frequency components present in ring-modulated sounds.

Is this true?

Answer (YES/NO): YES